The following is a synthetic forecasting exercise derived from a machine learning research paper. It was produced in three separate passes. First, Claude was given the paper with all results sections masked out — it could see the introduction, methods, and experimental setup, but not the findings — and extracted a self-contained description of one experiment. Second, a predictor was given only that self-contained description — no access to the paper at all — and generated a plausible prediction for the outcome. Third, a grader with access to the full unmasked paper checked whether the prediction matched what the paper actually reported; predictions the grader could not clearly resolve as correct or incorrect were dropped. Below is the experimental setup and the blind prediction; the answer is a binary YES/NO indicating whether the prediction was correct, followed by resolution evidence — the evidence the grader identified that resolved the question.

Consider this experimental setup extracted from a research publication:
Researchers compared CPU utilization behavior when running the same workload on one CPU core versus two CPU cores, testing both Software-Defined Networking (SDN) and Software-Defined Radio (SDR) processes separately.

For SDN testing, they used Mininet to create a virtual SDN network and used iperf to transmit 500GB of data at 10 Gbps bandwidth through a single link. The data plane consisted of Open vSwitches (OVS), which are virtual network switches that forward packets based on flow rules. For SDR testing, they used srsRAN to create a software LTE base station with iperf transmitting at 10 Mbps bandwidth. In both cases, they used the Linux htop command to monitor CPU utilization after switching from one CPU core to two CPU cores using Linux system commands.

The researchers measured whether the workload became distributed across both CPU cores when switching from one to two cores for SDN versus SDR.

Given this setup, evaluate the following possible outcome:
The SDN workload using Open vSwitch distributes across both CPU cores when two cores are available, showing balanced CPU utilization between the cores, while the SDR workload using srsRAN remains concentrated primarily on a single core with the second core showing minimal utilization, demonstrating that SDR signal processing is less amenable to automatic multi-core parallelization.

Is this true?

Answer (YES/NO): YES